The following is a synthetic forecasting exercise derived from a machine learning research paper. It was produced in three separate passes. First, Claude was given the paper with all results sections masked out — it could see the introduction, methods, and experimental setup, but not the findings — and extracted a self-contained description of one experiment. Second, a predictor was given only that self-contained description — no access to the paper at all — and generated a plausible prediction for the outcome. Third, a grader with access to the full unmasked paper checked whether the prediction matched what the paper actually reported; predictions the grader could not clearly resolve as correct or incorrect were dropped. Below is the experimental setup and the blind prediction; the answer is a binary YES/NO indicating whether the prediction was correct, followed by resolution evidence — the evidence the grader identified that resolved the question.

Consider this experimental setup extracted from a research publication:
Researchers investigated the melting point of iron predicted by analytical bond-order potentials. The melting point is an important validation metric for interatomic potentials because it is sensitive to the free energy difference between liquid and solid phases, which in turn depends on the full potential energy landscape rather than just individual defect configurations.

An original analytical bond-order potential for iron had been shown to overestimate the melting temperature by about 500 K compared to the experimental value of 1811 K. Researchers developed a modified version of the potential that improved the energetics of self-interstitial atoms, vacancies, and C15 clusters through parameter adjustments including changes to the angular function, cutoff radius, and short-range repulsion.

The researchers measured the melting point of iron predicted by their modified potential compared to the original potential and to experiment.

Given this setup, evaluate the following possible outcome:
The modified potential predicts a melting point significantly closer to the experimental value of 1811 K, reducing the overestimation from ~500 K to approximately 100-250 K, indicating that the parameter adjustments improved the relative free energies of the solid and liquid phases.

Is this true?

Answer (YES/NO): NO